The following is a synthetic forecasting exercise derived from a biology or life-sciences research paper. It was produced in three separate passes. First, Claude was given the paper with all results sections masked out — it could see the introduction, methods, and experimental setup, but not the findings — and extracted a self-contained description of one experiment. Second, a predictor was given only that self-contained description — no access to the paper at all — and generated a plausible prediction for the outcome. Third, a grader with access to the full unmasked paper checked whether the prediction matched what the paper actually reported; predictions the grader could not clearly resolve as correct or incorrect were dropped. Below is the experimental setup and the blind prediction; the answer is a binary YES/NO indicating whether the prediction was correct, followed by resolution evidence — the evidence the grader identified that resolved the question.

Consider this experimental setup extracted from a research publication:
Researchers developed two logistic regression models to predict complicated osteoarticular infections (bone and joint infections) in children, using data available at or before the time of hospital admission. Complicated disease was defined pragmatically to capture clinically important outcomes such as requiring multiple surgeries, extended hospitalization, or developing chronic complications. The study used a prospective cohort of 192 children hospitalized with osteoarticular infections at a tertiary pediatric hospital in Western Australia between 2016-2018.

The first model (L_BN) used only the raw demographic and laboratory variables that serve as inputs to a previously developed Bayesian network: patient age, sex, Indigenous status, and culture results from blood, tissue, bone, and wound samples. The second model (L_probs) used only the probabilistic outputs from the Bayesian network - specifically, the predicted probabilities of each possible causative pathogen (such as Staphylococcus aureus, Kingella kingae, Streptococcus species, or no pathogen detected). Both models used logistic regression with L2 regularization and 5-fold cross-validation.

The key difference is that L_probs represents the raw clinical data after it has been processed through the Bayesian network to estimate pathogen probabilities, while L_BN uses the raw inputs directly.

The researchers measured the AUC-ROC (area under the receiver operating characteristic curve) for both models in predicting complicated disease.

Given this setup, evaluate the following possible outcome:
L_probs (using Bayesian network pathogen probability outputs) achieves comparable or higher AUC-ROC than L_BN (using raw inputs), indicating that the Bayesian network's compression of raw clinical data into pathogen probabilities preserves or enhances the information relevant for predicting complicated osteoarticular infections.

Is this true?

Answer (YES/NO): YES